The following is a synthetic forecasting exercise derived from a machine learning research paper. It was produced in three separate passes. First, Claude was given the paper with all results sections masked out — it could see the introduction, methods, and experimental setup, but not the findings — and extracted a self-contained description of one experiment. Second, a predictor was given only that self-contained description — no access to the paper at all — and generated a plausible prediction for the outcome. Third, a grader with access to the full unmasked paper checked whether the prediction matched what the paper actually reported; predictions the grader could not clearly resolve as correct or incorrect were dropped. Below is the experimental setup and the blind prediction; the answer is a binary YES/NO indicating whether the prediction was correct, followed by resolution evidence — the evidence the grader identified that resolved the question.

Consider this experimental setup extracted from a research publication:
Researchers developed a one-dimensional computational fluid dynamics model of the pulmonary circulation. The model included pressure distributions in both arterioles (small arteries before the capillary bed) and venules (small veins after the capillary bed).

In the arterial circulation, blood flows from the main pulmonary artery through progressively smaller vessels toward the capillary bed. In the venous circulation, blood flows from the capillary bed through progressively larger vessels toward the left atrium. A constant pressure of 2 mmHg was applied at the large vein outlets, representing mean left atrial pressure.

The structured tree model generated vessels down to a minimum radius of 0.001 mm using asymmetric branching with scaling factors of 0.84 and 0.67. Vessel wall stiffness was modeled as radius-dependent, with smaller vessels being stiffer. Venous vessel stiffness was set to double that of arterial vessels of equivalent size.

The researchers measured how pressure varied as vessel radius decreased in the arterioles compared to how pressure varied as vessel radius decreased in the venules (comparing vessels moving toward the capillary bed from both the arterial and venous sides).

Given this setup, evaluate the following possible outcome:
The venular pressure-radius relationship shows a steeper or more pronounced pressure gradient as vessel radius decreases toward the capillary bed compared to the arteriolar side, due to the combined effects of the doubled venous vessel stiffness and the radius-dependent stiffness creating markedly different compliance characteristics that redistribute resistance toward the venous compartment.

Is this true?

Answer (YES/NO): NO